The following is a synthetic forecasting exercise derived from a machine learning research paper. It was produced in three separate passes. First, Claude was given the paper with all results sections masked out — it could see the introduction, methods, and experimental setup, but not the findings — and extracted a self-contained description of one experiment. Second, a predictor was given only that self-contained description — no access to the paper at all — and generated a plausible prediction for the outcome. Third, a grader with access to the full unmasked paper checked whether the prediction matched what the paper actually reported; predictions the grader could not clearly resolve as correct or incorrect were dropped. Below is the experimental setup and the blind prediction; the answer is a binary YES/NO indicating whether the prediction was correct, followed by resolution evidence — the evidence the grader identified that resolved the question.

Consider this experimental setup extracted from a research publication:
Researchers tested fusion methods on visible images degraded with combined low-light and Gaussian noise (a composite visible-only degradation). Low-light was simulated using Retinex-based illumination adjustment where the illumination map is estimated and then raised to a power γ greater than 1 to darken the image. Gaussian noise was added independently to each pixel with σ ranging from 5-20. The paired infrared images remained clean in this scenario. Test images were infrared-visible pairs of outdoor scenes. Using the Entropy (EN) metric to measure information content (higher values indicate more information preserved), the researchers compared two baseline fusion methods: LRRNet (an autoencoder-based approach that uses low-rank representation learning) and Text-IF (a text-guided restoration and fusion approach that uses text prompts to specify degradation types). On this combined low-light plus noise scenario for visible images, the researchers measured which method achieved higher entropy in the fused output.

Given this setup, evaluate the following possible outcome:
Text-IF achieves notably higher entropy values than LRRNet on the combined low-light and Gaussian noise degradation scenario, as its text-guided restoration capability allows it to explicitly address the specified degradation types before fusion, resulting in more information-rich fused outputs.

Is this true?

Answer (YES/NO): NO